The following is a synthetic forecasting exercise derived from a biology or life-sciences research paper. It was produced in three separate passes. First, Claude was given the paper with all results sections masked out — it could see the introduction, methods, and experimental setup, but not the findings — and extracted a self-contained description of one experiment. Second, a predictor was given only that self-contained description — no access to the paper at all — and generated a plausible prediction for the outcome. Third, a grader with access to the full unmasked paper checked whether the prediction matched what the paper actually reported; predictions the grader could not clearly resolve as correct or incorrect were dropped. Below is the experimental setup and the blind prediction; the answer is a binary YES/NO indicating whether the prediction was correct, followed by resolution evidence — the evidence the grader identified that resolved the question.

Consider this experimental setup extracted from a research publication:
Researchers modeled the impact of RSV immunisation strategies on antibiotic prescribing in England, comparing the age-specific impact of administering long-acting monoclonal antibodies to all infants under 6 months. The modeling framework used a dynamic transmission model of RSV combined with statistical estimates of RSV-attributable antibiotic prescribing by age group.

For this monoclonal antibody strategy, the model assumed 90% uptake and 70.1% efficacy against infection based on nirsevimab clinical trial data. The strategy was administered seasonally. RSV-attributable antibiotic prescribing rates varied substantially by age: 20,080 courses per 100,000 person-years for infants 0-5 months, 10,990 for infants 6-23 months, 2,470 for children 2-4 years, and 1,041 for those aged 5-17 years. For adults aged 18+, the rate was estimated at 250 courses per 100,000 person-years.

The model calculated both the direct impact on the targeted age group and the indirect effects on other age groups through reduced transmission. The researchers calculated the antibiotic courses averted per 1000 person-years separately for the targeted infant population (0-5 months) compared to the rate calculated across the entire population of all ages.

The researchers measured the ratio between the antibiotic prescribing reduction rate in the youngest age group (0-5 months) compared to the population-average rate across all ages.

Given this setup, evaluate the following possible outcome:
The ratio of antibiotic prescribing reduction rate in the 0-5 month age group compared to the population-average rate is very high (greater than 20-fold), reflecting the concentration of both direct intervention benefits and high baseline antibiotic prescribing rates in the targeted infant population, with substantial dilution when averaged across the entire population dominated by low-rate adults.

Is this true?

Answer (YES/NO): YES